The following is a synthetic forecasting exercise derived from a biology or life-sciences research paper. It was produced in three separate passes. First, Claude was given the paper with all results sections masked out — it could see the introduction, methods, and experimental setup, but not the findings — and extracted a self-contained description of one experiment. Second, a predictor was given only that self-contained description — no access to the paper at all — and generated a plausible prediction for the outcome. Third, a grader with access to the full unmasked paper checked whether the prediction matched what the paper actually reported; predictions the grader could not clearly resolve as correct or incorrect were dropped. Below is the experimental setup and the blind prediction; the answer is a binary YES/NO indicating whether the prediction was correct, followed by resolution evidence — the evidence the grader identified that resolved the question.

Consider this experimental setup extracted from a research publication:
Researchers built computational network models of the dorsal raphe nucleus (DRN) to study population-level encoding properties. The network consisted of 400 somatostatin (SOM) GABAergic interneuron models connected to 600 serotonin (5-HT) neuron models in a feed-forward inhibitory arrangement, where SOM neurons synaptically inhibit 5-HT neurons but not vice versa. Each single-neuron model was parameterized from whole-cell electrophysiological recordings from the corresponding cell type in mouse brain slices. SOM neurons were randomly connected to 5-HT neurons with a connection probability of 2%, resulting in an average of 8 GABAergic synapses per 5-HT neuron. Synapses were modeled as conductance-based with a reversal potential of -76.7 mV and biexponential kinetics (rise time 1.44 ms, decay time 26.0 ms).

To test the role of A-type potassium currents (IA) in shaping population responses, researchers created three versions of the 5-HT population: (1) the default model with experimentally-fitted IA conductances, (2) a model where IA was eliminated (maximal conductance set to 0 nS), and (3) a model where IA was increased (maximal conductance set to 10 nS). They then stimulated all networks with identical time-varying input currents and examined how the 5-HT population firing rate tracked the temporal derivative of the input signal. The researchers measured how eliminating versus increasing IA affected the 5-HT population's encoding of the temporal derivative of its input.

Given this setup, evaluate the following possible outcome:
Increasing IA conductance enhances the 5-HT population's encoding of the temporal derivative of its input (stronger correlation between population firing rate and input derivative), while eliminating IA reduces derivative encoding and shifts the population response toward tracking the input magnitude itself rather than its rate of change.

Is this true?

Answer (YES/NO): NO